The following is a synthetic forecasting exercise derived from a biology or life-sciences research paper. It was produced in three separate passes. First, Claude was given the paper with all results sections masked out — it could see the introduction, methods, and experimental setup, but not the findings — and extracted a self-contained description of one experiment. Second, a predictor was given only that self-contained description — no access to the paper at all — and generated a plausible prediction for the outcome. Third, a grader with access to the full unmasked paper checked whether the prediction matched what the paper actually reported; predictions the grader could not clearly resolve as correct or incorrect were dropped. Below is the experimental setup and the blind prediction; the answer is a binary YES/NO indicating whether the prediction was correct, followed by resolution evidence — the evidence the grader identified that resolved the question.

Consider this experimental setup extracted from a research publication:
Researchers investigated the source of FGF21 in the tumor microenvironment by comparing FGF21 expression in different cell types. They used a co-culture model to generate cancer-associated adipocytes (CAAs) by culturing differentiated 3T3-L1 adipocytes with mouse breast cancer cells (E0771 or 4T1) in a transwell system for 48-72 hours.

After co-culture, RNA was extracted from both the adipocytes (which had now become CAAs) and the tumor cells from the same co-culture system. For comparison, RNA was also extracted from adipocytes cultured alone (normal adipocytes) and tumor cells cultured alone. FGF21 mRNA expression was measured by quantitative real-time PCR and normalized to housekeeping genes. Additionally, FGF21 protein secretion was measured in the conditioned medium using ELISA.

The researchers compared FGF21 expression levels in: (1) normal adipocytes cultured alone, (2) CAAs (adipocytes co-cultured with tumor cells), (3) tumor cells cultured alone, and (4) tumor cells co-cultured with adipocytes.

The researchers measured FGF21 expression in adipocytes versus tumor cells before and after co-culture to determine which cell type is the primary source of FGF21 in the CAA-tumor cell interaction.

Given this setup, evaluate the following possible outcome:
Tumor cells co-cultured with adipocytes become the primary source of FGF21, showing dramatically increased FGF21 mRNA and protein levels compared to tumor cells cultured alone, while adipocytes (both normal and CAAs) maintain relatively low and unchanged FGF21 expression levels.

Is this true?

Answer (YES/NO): NO